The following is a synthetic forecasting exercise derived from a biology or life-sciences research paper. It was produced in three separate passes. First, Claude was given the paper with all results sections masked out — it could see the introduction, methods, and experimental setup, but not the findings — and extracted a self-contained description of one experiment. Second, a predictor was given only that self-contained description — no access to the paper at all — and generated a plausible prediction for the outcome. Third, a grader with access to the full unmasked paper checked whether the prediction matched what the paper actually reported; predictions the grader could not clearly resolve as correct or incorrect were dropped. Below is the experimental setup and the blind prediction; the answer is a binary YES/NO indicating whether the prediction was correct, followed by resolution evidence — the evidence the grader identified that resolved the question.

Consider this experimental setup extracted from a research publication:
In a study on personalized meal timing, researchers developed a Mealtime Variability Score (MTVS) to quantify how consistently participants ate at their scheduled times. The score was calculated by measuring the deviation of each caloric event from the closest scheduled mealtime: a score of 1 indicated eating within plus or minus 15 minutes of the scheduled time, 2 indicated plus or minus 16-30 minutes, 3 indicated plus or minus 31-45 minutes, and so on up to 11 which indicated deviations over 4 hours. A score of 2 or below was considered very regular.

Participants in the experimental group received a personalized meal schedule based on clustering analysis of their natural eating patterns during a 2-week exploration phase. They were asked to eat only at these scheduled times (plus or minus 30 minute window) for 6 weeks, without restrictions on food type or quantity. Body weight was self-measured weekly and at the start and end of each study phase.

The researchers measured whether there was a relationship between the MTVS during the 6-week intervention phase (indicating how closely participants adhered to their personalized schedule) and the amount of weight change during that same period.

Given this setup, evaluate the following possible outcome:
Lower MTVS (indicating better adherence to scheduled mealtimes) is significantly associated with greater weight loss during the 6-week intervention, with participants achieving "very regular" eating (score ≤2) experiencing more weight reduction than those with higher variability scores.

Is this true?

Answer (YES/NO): NO